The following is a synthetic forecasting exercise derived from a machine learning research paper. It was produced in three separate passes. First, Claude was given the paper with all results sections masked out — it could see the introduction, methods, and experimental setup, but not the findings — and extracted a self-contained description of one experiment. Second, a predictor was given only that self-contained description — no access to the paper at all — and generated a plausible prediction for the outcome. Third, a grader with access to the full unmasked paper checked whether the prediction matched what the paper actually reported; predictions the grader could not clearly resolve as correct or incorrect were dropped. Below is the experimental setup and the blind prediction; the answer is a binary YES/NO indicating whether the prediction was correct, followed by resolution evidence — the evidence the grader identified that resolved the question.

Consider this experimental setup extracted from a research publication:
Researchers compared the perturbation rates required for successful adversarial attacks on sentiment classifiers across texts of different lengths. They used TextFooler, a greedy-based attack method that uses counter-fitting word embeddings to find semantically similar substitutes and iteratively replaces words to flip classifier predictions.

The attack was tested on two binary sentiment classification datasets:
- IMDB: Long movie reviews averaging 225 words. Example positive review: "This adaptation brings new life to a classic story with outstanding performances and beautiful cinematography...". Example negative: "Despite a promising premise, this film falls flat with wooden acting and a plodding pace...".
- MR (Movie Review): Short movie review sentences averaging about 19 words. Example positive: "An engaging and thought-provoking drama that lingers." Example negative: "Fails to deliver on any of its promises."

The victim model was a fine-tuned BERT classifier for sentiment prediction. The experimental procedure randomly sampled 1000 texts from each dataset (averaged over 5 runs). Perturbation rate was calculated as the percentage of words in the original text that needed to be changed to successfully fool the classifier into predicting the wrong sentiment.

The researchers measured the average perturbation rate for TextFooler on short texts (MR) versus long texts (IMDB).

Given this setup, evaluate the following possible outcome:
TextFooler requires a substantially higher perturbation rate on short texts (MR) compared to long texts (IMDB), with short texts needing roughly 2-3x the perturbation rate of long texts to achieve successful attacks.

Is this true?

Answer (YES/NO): YES